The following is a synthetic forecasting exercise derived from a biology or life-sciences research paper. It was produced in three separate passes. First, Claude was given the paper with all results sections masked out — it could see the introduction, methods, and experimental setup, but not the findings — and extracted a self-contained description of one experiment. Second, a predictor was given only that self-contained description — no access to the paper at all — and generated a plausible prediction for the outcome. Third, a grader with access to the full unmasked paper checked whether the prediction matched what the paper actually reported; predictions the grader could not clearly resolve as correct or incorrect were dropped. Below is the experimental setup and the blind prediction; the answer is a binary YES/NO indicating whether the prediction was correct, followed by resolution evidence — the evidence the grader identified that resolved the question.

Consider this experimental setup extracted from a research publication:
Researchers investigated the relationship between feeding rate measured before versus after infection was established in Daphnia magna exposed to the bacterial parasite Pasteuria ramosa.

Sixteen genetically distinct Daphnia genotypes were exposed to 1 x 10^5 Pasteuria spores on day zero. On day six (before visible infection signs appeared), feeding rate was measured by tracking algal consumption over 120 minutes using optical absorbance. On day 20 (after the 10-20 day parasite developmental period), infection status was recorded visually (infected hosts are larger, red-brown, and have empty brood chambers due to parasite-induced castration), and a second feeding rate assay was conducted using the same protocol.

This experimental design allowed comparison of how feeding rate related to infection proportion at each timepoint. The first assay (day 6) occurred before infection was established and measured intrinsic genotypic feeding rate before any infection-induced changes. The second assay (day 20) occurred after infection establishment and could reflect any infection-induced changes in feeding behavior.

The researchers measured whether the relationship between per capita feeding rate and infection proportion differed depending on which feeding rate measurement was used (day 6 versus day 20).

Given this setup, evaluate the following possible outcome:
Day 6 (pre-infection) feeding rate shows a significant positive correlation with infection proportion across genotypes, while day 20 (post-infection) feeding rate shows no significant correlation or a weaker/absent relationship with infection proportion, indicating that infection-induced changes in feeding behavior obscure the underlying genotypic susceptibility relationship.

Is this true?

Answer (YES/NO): NO